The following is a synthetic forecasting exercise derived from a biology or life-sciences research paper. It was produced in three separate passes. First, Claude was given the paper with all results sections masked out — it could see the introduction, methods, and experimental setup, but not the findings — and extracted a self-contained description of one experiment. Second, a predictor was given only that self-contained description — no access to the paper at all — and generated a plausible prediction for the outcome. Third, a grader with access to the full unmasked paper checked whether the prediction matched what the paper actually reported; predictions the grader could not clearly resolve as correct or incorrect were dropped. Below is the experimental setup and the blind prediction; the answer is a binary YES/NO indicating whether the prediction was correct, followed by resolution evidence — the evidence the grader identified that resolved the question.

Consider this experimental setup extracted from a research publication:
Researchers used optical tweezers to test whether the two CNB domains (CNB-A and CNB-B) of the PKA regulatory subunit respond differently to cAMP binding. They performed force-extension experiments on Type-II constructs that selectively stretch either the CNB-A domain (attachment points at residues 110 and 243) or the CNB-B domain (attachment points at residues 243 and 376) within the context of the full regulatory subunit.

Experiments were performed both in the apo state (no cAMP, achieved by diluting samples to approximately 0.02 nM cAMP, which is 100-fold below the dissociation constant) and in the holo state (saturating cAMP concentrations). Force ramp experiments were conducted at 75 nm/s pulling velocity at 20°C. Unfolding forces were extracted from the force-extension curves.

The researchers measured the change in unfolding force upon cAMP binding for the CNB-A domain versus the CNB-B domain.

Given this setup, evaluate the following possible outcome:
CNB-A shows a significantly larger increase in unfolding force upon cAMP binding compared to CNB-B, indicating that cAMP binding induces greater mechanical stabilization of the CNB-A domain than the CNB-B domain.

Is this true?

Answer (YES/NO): YES